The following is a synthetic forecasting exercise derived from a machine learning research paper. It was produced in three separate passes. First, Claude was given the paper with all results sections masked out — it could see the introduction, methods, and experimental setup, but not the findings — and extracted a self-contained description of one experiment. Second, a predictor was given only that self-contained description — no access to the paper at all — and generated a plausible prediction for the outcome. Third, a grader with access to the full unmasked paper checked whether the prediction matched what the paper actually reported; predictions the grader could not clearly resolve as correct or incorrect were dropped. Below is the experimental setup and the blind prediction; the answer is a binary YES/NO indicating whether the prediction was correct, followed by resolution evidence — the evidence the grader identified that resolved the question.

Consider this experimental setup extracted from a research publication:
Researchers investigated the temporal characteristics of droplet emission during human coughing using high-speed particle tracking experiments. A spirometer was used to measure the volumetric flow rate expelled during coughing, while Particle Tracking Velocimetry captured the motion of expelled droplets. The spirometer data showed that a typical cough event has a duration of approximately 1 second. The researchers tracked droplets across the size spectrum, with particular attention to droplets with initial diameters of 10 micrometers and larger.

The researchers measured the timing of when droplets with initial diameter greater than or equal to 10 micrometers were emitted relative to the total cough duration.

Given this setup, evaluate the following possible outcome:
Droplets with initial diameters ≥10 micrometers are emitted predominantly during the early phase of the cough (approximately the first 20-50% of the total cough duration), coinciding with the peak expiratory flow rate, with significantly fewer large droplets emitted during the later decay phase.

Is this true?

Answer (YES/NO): NO